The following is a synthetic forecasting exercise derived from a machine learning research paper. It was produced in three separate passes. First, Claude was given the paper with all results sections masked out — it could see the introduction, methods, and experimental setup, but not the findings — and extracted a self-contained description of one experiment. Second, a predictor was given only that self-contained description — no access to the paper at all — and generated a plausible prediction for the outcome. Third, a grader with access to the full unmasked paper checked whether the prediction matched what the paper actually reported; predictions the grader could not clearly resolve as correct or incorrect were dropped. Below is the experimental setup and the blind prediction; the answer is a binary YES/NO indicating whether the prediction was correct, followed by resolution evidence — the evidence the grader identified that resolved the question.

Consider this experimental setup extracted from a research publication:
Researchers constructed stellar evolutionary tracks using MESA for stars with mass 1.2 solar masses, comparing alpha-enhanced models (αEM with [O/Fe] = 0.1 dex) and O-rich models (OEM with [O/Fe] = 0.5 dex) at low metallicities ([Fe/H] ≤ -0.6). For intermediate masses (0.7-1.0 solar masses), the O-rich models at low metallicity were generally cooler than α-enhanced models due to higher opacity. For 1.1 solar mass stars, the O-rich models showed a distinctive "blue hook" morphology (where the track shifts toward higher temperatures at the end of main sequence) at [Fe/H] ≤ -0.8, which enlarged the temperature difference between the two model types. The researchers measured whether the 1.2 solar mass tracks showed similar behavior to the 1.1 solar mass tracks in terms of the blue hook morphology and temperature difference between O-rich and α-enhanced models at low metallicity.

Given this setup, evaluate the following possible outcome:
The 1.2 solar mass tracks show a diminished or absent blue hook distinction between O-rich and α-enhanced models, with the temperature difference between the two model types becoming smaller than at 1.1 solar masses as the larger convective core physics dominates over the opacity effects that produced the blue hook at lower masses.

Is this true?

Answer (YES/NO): YES